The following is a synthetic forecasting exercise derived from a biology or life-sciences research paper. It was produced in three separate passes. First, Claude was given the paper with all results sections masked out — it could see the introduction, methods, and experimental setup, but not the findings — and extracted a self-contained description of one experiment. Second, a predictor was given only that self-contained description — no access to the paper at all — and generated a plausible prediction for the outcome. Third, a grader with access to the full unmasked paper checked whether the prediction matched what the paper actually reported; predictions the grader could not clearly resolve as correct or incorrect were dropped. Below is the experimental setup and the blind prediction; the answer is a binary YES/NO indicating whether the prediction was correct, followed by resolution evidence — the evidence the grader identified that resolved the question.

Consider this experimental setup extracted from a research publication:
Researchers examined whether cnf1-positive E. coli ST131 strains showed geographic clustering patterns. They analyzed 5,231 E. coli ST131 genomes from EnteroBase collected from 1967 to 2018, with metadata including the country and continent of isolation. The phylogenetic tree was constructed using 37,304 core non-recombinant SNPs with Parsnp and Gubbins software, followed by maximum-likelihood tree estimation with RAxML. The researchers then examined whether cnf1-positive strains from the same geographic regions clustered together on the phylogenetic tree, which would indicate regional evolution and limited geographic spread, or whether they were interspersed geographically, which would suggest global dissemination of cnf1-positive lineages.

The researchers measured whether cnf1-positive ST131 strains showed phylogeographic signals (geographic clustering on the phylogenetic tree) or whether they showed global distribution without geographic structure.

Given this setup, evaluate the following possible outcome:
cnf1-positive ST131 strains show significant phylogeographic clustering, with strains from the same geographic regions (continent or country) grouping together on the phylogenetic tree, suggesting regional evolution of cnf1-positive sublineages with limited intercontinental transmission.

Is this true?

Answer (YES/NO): NO